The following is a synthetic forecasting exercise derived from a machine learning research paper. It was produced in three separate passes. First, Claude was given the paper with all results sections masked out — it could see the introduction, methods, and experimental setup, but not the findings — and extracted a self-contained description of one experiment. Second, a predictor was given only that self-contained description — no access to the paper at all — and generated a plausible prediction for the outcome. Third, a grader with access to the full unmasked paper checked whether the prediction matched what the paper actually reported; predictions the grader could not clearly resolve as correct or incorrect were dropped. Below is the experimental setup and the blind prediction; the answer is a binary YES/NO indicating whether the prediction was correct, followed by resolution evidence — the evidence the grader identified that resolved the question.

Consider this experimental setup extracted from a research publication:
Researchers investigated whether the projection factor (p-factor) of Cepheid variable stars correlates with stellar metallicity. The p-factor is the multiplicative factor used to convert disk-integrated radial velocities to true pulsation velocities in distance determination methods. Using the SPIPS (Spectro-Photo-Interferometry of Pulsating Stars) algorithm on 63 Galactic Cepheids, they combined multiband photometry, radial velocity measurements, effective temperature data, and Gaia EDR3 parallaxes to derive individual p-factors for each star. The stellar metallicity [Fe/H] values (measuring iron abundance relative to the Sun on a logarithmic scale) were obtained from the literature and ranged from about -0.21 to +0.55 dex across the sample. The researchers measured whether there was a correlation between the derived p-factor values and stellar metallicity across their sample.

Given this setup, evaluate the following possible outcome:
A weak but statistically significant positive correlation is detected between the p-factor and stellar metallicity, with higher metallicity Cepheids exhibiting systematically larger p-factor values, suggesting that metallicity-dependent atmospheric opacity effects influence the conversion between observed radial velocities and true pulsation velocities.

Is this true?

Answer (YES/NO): NO